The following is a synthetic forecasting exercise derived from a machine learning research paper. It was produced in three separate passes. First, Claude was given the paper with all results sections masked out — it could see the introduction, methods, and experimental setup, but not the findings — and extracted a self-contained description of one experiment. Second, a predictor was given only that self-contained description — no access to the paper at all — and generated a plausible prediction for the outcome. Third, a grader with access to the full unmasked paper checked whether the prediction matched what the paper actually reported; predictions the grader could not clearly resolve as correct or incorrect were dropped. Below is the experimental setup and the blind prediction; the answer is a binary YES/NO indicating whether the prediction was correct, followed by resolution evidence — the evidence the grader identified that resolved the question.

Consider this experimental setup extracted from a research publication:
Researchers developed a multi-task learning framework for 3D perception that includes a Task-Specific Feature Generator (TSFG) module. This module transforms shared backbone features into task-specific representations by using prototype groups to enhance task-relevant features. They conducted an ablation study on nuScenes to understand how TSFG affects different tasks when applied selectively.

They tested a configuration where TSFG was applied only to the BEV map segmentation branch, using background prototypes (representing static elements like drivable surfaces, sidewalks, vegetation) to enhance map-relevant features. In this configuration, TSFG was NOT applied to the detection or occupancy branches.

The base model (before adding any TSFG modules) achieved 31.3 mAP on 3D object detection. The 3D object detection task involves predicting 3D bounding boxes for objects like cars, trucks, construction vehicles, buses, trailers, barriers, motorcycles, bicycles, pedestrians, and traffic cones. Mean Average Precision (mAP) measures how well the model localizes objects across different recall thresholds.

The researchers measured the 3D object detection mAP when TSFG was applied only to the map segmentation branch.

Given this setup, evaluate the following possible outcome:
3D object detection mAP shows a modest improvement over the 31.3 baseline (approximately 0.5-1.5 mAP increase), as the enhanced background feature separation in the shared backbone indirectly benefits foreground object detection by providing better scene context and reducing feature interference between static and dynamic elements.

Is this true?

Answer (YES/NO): NO